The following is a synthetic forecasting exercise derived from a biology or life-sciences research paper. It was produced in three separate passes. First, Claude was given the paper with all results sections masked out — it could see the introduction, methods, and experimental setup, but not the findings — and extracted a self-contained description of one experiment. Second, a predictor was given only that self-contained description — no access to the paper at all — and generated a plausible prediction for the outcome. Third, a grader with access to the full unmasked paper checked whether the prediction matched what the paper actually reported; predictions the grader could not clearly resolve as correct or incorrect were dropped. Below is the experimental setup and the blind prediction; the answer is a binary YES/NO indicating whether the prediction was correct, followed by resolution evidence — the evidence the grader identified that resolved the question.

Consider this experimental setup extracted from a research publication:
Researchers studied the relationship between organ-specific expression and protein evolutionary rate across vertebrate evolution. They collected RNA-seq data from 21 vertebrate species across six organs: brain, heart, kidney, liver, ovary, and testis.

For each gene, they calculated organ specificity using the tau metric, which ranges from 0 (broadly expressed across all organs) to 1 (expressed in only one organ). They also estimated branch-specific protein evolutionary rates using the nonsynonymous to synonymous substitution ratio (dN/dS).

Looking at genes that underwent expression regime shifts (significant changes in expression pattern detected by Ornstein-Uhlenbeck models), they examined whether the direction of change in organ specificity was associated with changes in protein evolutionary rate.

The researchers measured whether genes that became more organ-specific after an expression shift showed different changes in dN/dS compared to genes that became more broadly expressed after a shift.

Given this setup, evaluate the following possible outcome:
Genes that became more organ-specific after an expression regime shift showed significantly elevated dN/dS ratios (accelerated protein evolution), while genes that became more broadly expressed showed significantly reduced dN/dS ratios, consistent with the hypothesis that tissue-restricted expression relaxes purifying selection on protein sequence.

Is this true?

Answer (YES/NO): NO